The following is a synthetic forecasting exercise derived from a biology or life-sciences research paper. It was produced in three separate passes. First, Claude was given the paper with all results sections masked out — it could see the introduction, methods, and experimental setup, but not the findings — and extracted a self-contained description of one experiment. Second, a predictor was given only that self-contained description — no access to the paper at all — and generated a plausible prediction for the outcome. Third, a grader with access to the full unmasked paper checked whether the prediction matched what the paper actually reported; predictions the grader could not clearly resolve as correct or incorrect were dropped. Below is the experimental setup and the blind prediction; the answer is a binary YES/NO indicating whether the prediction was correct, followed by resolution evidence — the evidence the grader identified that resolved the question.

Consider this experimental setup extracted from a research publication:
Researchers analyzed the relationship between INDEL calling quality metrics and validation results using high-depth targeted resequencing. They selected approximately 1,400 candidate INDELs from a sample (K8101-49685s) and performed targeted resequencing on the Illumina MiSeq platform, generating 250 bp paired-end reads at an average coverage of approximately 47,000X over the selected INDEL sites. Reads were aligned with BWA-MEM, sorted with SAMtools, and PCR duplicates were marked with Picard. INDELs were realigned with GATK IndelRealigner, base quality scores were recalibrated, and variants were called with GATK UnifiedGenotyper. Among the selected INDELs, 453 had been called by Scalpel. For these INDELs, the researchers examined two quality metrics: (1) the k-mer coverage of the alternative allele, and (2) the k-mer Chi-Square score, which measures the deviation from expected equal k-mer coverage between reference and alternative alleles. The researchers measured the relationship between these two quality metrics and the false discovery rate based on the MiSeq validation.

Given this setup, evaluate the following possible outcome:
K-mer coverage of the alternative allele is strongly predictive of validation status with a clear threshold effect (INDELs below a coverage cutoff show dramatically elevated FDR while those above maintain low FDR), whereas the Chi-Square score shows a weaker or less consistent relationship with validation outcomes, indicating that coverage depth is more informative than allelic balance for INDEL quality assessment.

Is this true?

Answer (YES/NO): NO